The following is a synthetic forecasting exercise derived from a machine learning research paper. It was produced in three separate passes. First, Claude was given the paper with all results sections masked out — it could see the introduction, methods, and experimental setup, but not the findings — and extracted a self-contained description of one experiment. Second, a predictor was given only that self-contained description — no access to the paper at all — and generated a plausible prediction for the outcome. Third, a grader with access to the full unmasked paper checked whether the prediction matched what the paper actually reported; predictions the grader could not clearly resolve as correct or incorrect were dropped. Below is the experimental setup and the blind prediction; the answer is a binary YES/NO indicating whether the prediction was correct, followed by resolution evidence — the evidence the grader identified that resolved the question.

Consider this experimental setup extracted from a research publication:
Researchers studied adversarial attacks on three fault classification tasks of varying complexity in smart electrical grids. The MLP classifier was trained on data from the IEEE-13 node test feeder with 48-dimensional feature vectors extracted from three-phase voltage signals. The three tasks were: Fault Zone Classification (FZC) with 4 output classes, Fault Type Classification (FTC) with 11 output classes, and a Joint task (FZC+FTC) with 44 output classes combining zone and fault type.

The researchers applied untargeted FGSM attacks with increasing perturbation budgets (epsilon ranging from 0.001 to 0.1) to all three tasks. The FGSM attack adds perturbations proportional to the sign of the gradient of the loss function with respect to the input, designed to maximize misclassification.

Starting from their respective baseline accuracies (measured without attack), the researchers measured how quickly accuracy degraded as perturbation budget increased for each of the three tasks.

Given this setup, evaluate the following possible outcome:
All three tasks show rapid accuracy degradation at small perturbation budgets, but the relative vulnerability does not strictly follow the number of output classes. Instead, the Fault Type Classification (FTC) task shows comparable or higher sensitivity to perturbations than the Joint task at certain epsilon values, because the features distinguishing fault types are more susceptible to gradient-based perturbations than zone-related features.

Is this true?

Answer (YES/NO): NO